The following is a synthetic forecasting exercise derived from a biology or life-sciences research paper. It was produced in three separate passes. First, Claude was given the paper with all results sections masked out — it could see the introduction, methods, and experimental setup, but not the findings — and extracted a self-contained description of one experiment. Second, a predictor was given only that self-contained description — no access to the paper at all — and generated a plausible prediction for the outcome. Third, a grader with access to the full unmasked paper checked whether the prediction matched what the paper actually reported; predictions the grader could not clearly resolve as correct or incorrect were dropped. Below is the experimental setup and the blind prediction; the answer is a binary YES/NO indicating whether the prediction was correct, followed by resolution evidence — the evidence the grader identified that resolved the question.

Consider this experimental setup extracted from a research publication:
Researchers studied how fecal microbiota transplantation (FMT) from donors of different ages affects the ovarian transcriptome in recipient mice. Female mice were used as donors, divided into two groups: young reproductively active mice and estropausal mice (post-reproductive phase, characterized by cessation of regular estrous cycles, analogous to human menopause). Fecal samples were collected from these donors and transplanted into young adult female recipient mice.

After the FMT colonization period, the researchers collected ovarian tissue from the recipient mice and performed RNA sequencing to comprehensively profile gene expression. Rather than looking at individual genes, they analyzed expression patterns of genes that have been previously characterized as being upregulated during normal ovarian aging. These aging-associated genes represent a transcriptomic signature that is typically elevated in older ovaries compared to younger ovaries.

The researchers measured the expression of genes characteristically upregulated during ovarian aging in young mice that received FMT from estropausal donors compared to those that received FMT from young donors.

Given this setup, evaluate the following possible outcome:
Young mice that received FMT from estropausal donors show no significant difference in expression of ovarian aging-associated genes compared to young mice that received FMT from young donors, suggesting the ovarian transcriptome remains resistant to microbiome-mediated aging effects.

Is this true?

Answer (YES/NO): NO